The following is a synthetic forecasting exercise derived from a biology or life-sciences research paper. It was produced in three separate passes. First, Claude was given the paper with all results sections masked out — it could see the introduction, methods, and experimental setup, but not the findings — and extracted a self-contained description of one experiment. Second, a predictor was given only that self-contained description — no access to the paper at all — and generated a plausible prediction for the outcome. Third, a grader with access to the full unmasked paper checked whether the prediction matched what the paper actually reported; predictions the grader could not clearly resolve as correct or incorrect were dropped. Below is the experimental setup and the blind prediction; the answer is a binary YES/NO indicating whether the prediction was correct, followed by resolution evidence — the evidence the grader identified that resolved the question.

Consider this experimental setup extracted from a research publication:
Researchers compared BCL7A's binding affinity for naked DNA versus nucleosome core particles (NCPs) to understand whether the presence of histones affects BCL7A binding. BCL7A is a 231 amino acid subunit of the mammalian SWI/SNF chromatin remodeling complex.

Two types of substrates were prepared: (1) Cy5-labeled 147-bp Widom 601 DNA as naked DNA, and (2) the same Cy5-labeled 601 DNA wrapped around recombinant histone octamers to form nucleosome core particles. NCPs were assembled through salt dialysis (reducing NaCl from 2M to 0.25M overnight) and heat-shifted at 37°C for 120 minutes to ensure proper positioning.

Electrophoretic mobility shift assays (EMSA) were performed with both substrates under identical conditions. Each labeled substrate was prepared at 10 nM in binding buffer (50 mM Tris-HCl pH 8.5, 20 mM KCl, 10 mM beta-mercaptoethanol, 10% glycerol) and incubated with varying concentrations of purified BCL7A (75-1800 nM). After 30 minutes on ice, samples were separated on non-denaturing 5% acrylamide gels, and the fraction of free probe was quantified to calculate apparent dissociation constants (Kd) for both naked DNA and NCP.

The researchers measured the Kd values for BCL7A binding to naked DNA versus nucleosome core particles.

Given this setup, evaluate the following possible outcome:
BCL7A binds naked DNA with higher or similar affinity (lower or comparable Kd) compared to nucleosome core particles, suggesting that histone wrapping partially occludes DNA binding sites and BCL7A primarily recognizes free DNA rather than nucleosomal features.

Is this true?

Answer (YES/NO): YES